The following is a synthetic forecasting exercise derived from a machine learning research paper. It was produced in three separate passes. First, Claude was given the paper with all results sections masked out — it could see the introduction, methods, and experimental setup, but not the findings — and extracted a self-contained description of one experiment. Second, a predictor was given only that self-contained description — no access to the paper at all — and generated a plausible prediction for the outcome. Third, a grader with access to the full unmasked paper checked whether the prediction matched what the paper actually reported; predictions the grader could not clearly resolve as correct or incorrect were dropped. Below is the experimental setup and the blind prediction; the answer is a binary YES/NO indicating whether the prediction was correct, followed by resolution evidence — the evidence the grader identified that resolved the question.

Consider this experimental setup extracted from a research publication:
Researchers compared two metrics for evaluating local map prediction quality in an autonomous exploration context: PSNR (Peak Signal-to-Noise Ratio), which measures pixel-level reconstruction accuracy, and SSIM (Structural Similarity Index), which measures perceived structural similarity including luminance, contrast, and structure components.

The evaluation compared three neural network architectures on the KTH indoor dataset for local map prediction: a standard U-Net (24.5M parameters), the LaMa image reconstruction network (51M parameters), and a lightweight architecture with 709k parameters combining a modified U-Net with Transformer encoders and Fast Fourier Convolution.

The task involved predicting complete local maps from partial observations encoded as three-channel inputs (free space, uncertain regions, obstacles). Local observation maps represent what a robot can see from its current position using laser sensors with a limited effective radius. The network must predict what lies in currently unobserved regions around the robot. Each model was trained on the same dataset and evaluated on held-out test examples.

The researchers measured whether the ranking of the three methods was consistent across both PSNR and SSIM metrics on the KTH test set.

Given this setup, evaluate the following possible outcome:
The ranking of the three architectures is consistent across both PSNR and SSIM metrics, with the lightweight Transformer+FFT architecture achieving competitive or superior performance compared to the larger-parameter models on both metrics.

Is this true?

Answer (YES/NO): YES